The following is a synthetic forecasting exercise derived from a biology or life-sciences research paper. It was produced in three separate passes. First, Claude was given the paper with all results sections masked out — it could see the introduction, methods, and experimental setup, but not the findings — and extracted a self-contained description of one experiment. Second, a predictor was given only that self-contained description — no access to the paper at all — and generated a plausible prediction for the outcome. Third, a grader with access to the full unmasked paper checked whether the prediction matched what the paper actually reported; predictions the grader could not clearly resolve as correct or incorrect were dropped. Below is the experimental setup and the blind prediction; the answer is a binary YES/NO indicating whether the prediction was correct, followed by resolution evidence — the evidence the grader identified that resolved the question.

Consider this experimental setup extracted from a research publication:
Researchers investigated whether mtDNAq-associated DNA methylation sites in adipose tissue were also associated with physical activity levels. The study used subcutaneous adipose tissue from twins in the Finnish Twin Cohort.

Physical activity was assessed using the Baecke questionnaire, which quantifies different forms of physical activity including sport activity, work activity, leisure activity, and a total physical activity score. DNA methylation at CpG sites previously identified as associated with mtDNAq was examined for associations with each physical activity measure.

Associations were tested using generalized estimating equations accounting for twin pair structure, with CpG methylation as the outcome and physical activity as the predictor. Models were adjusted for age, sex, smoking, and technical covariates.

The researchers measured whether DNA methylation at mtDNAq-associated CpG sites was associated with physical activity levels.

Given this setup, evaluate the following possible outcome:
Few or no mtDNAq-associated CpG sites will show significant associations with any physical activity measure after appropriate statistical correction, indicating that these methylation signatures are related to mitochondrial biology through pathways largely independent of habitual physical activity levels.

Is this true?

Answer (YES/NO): YES